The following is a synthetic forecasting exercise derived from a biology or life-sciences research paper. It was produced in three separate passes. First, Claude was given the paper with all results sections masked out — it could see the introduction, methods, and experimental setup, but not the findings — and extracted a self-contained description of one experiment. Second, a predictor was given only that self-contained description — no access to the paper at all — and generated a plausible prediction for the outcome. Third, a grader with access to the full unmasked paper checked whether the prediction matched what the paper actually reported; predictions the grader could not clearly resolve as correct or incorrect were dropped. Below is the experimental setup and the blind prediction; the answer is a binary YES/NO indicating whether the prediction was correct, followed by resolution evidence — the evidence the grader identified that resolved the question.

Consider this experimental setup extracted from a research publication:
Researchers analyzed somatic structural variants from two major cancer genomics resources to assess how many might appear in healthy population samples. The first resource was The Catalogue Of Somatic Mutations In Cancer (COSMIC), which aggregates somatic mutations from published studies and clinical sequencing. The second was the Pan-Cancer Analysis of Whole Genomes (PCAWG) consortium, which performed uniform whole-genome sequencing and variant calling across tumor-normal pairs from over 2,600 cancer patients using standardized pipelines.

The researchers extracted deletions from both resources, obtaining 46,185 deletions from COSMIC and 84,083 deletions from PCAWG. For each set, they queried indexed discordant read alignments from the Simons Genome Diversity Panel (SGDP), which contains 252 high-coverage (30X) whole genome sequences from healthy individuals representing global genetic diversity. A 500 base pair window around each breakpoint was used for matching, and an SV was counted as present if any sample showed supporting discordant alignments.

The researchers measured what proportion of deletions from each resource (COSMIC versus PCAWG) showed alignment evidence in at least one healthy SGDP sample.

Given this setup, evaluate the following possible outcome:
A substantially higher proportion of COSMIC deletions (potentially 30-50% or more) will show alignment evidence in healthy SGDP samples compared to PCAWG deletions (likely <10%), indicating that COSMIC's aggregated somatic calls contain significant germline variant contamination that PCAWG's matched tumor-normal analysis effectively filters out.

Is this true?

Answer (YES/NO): NO